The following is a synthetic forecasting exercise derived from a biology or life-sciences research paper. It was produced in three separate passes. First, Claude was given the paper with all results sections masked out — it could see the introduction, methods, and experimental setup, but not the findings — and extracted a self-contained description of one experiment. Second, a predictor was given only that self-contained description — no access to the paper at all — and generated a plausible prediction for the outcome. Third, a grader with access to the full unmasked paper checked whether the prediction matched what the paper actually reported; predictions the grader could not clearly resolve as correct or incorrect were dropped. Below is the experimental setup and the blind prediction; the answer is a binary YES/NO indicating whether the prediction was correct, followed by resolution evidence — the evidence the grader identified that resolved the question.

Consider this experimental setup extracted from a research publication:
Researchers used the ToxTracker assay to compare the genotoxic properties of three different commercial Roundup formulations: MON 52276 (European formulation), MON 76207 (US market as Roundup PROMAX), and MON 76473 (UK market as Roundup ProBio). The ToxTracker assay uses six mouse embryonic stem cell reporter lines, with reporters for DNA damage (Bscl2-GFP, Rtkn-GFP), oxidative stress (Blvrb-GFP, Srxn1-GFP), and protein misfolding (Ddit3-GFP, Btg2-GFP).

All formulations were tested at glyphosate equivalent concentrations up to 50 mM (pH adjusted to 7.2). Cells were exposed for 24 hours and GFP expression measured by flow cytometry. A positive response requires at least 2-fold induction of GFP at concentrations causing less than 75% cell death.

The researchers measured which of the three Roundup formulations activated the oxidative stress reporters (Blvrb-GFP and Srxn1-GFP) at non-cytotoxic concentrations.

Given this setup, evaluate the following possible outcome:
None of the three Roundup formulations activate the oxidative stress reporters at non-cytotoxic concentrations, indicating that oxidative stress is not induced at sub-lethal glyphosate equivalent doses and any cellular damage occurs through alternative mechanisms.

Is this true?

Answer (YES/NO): NO